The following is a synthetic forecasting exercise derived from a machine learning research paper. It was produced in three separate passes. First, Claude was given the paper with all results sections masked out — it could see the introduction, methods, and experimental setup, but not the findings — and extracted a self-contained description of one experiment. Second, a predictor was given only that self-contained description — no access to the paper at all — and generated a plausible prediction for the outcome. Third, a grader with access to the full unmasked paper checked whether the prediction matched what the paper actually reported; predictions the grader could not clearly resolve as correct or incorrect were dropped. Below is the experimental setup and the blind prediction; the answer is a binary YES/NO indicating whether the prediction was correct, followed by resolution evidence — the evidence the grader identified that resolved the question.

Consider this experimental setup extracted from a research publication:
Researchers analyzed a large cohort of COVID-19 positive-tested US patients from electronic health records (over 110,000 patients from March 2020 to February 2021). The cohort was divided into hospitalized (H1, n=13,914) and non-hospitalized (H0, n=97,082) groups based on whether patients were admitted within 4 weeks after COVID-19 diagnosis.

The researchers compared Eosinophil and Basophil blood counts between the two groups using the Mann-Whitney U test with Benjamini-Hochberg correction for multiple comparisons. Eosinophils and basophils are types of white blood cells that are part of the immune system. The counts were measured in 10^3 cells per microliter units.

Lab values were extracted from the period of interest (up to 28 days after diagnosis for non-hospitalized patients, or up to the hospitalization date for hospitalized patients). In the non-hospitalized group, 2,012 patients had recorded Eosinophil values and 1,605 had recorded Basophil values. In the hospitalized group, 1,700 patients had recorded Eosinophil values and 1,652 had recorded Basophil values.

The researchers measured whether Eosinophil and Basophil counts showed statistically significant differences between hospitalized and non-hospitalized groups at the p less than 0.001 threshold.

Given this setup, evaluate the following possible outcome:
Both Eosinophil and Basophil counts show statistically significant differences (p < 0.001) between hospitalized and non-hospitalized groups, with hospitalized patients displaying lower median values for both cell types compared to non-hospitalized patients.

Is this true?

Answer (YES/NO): NO